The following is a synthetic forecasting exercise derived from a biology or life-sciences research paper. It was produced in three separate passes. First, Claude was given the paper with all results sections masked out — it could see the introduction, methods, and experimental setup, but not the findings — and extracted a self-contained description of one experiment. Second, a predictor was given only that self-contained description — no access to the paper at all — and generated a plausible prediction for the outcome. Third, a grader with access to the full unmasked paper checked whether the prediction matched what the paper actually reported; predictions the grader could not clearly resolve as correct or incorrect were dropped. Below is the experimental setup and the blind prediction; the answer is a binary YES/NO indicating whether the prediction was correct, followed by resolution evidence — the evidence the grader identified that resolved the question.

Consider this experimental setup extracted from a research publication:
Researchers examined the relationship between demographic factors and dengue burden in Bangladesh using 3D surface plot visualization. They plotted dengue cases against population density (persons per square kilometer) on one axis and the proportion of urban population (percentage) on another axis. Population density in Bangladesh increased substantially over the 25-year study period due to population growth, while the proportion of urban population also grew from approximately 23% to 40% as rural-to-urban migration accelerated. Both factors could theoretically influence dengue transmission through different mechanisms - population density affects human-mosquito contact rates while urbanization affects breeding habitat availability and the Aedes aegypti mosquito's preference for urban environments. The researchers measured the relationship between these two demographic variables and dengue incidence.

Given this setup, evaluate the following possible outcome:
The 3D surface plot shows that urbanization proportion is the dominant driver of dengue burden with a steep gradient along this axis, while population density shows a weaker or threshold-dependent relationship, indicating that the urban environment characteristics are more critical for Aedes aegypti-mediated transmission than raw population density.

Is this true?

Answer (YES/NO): NO